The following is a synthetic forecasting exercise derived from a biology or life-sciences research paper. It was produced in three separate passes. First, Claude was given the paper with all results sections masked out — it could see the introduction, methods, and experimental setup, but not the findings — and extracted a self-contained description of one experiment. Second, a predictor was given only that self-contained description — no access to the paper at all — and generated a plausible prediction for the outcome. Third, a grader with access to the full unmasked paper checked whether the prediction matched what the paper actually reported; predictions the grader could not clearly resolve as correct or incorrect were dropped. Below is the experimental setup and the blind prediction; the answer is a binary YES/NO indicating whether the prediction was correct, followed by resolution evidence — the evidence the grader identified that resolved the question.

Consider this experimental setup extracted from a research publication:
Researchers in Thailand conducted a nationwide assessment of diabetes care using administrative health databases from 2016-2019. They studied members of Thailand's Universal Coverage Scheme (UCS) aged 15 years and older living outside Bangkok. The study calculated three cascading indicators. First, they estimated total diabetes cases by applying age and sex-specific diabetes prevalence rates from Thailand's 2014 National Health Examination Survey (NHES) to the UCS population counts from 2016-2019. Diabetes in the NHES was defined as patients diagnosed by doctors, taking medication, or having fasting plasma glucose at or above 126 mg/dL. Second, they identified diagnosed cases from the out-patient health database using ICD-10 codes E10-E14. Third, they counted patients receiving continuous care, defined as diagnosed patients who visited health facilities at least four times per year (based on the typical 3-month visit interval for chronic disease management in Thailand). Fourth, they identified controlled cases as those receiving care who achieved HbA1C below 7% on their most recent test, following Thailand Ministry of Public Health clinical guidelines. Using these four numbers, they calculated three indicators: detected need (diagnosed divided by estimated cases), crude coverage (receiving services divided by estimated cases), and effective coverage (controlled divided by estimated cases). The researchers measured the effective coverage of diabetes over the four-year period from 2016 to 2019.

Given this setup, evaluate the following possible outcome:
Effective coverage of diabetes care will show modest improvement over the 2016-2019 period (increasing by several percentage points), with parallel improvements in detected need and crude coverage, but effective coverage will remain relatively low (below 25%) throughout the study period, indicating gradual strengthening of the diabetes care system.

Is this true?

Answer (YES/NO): YES